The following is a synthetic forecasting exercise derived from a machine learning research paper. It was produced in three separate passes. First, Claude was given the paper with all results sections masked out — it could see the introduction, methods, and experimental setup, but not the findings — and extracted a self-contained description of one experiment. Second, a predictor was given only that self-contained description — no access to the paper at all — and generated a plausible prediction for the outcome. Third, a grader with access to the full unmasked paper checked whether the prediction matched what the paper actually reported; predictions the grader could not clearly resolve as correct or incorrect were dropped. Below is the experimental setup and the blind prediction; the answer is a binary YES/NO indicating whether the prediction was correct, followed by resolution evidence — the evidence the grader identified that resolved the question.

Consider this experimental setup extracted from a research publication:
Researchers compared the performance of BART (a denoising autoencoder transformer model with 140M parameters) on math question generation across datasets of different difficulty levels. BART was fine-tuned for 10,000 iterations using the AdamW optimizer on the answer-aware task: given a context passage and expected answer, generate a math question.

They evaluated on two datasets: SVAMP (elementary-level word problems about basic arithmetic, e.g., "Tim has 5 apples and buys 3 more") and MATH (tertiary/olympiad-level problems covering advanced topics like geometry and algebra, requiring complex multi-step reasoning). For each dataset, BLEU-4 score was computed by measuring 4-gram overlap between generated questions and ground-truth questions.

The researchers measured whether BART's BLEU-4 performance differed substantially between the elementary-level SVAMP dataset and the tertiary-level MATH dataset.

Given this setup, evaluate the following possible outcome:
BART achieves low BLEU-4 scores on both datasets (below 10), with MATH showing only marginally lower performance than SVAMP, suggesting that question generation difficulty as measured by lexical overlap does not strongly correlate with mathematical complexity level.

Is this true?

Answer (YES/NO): NO